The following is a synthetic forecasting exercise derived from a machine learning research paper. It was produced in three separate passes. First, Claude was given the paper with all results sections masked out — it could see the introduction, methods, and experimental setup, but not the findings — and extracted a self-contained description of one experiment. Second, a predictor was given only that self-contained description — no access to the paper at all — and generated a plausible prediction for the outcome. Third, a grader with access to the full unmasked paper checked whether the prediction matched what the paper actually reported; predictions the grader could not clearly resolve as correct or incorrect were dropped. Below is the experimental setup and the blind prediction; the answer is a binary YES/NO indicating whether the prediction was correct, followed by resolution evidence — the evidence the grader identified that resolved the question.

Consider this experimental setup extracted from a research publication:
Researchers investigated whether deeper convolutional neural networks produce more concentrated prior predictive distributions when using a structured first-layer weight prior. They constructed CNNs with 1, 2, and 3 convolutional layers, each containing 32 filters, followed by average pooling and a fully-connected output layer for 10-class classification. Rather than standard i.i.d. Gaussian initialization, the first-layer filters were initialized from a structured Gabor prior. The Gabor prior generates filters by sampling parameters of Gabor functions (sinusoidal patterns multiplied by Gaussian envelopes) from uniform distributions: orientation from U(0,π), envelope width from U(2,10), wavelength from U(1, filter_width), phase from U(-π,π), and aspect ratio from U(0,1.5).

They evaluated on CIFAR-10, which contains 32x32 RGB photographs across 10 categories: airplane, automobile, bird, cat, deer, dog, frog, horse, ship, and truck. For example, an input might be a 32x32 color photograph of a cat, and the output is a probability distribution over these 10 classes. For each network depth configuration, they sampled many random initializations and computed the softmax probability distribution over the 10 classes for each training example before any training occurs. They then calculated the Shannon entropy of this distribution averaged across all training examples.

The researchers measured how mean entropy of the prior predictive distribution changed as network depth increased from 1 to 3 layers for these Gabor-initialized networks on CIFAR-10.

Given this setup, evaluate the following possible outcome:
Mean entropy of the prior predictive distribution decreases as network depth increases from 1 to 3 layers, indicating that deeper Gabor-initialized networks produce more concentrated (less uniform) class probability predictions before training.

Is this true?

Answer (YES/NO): YES